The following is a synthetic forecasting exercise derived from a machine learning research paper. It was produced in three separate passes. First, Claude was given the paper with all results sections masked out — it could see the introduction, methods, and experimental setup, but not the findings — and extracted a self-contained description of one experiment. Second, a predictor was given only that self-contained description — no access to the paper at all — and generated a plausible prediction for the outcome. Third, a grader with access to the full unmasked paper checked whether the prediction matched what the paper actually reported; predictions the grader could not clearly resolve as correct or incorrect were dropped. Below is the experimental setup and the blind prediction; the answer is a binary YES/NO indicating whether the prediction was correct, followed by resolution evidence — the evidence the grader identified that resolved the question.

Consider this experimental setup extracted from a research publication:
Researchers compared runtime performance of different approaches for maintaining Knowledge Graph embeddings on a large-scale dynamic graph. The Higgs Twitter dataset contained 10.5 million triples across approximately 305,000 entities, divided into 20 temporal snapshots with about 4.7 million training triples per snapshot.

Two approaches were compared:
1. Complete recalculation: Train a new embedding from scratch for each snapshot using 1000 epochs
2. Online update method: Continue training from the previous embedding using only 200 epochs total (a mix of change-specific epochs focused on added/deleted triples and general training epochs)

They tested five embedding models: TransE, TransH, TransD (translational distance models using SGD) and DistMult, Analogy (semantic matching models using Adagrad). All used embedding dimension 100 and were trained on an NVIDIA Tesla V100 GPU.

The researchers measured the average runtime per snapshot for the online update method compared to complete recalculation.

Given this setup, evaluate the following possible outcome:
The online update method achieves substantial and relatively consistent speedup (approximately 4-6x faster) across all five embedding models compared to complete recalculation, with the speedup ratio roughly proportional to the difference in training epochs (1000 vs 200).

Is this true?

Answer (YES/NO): NO